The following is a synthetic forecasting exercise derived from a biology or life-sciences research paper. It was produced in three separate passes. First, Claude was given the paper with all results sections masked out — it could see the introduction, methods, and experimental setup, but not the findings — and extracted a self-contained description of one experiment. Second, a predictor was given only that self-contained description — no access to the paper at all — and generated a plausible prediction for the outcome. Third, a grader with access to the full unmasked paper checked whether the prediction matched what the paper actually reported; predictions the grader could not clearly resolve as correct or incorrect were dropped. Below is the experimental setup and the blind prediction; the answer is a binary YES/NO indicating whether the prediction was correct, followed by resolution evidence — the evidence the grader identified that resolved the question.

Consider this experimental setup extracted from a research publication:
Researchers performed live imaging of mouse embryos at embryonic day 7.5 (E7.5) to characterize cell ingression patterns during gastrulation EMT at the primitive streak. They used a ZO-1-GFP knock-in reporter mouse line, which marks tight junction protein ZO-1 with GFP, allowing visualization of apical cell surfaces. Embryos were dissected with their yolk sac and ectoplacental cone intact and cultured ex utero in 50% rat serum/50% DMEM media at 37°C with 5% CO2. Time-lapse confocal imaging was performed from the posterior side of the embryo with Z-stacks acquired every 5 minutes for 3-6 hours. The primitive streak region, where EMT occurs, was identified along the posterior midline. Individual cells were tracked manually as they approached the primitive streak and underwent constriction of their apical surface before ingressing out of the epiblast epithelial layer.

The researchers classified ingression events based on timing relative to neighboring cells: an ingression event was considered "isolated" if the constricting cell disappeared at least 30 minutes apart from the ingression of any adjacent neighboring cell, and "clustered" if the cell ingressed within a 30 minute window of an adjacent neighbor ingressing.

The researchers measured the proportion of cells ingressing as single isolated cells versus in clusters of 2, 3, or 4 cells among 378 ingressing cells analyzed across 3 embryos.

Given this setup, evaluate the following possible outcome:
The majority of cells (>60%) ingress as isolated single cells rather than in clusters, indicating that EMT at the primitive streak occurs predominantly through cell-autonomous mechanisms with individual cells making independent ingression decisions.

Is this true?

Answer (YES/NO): NO